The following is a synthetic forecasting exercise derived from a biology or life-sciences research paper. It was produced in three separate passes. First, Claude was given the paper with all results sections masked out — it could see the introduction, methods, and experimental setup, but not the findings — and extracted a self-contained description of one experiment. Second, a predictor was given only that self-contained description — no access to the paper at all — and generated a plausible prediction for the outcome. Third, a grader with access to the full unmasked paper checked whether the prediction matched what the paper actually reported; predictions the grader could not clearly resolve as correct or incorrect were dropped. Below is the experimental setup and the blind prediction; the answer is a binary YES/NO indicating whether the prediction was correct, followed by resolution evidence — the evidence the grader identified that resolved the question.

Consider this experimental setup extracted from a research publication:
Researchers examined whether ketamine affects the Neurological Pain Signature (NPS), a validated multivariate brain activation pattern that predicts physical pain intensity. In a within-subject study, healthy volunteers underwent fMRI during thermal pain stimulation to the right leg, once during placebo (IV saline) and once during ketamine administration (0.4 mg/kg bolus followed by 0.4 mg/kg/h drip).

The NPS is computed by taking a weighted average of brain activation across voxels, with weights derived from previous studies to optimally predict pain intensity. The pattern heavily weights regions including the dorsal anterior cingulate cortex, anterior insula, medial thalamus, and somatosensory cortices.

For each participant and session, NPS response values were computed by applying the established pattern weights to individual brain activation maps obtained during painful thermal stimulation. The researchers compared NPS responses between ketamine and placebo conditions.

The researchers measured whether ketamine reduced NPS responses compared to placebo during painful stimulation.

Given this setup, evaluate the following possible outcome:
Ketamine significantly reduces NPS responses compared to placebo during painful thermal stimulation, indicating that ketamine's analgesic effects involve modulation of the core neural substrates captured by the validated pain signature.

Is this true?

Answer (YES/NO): YES